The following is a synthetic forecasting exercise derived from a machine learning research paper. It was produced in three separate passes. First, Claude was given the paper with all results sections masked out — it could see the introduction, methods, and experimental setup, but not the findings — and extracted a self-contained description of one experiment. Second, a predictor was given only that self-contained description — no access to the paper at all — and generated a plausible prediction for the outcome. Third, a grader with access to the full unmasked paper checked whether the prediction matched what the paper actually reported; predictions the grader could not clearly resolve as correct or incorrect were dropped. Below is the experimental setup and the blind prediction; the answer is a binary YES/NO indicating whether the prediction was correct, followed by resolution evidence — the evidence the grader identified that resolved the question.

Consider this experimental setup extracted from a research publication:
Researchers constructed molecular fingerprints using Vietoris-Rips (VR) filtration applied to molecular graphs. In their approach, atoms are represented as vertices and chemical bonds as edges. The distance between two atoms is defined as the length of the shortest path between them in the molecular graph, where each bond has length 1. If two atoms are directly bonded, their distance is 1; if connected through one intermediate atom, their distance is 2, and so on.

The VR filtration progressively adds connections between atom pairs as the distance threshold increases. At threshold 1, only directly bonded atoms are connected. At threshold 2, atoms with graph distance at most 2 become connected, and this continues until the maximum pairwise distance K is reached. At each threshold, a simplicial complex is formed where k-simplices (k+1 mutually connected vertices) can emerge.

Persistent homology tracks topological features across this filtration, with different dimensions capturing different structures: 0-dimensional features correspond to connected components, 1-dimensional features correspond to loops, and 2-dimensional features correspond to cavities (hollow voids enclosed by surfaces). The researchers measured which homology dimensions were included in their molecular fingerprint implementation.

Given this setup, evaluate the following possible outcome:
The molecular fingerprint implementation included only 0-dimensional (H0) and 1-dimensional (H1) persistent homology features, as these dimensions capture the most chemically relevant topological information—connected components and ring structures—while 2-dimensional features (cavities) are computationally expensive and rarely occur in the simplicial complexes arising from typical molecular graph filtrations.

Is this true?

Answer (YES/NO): YES